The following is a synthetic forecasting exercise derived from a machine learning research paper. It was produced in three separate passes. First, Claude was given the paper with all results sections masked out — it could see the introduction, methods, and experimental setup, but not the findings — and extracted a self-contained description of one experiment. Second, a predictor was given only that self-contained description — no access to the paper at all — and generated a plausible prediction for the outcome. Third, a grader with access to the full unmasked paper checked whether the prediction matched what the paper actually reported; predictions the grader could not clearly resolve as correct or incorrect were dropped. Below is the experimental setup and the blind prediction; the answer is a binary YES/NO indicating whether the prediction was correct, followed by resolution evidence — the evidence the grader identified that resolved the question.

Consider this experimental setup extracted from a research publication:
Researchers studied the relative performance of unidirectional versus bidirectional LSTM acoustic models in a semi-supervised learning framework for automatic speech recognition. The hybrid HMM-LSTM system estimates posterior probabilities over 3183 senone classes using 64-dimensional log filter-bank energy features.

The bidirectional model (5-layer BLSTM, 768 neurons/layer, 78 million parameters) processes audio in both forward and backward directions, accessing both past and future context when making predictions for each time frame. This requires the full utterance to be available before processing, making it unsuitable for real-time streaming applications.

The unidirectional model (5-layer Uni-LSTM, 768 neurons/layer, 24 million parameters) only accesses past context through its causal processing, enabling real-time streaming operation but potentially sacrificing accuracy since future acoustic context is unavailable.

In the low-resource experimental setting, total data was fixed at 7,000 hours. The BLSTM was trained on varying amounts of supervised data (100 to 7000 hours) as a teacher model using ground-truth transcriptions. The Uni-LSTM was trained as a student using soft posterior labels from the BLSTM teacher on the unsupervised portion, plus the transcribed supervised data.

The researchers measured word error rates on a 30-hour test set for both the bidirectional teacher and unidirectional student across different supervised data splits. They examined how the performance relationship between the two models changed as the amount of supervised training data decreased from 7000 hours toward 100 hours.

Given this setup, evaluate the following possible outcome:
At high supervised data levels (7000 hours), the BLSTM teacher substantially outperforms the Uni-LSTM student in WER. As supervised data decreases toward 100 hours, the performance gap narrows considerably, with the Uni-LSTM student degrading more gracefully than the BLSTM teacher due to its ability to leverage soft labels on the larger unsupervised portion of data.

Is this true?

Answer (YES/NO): NO